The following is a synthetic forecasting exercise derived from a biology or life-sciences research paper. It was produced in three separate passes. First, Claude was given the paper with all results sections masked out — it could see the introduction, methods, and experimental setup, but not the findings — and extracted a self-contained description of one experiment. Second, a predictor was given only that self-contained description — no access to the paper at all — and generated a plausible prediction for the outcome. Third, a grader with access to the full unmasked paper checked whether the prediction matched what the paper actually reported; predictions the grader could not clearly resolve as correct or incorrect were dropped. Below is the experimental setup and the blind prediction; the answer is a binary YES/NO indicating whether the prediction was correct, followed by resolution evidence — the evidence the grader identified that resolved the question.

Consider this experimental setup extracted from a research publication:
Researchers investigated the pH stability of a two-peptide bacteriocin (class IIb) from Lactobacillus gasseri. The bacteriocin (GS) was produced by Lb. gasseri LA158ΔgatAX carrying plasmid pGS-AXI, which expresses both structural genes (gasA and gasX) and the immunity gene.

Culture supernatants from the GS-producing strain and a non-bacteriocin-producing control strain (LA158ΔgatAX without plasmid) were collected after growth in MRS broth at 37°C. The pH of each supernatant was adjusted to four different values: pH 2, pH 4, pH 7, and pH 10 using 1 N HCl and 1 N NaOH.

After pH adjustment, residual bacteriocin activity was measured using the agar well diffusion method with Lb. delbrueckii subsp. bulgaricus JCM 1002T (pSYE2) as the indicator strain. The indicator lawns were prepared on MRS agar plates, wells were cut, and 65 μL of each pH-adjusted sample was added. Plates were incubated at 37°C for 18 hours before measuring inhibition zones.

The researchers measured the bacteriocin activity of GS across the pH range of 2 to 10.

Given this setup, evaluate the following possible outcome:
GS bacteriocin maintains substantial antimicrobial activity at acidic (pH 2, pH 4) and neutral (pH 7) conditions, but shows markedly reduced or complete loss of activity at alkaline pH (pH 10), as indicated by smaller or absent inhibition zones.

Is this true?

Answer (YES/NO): NO